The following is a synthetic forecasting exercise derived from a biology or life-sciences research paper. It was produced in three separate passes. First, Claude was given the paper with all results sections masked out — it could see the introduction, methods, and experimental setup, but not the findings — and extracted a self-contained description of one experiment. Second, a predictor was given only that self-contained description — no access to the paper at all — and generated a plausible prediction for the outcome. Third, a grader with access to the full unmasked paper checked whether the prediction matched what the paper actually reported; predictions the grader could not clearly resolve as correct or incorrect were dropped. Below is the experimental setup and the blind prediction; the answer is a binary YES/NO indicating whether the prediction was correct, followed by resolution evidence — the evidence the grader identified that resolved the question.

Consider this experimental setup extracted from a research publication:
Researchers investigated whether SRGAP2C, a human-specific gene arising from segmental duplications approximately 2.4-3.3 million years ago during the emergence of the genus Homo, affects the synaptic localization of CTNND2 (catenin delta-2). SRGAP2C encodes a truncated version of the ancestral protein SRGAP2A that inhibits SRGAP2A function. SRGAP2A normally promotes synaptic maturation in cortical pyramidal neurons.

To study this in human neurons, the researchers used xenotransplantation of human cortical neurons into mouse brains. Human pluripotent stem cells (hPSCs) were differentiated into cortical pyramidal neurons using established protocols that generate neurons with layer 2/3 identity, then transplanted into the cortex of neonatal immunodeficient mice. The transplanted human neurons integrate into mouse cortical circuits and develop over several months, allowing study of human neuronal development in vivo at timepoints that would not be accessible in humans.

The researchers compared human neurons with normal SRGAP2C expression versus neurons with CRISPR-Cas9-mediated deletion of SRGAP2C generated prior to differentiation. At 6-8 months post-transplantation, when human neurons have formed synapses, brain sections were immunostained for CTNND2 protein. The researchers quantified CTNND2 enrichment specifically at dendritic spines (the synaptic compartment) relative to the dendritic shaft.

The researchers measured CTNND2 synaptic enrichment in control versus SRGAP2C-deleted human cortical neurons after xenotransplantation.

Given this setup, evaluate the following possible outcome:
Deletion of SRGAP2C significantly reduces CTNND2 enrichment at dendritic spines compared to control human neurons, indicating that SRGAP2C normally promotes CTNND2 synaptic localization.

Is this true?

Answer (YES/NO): YES